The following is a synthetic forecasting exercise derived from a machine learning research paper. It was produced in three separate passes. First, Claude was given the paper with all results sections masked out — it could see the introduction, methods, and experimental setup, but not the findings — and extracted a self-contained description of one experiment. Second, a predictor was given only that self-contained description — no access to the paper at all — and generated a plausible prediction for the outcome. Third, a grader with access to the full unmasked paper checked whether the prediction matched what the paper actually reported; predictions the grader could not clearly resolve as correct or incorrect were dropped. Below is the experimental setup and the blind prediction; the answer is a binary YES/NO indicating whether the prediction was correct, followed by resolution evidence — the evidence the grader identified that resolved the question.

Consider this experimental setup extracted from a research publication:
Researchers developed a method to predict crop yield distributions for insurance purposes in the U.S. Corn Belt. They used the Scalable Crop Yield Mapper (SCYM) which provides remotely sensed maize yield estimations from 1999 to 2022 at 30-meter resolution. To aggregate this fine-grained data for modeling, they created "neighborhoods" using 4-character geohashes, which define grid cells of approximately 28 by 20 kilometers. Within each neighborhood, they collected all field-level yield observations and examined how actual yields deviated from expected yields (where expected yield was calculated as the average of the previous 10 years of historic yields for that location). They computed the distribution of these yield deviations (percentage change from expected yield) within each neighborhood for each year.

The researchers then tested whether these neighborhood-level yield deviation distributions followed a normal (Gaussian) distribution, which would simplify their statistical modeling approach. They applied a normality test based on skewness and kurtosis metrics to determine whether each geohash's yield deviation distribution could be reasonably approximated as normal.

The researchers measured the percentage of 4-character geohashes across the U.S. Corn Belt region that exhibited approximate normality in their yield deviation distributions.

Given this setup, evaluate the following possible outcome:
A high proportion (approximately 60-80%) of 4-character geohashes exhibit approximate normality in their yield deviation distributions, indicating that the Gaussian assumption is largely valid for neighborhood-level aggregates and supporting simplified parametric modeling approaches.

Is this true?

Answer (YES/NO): YES